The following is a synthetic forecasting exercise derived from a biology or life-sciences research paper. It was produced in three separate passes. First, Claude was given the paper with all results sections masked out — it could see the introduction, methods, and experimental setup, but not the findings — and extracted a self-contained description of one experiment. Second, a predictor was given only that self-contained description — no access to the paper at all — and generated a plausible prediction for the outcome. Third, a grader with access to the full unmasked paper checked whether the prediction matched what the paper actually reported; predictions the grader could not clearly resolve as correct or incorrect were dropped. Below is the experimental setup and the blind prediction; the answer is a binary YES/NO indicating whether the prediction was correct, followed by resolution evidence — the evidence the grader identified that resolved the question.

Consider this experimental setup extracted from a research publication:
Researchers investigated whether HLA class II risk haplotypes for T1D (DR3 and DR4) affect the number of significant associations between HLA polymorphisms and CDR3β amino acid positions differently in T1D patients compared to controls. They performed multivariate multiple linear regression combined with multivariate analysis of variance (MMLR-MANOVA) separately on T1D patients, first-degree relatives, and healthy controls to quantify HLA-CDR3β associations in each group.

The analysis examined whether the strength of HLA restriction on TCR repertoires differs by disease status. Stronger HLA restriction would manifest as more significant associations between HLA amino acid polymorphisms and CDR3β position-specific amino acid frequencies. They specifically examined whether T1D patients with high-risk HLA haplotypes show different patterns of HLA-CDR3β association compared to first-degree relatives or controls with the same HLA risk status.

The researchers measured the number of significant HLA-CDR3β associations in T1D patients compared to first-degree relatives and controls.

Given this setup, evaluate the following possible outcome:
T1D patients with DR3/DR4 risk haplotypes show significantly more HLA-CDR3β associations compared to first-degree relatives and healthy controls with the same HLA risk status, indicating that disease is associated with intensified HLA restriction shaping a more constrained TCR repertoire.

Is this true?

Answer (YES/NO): NO